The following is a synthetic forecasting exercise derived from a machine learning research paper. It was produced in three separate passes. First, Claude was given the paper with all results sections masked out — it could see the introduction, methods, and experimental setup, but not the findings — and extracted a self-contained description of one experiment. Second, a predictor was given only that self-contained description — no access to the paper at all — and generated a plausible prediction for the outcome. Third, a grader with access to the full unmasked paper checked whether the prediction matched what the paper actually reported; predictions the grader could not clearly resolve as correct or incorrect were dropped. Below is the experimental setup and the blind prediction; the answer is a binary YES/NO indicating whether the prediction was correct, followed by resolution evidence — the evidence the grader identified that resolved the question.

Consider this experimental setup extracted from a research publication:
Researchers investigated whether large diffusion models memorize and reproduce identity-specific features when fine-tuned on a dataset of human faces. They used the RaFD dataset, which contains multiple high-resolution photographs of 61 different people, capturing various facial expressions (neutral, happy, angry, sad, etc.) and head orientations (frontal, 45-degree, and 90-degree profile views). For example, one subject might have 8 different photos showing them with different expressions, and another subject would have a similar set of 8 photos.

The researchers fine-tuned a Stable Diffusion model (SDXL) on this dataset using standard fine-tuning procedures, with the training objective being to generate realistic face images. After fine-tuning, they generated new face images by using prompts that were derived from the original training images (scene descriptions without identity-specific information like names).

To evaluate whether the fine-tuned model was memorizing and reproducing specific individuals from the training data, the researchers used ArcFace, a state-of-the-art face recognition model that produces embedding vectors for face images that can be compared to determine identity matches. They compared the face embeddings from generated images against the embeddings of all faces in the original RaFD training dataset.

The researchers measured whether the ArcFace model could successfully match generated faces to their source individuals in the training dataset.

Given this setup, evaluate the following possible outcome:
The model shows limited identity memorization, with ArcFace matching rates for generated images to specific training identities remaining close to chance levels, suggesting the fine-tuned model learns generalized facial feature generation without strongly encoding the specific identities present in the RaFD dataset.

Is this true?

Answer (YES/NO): YES